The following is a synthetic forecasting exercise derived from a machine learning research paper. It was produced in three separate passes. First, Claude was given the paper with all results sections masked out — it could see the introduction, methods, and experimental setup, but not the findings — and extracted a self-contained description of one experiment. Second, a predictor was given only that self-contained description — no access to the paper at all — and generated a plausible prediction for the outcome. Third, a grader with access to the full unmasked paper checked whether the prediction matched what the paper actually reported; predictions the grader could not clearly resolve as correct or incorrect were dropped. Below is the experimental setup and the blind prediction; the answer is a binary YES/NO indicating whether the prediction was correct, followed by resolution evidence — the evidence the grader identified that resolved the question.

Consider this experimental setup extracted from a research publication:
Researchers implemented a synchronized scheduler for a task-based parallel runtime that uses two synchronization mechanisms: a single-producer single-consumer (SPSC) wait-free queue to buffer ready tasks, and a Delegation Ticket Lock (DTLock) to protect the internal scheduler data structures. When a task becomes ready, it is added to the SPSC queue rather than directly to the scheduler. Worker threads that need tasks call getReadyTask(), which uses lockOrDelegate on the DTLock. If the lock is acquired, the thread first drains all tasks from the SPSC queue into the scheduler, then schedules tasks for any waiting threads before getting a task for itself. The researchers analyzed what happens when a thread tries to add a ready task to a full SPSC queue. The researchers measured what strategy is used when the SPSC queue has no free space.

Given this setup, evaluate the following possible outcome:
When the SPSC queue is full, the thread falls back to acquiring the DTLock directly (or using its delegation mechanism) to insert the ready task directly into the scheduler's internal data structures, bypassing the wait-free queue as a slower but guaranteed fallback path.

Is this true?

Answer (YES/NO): NO